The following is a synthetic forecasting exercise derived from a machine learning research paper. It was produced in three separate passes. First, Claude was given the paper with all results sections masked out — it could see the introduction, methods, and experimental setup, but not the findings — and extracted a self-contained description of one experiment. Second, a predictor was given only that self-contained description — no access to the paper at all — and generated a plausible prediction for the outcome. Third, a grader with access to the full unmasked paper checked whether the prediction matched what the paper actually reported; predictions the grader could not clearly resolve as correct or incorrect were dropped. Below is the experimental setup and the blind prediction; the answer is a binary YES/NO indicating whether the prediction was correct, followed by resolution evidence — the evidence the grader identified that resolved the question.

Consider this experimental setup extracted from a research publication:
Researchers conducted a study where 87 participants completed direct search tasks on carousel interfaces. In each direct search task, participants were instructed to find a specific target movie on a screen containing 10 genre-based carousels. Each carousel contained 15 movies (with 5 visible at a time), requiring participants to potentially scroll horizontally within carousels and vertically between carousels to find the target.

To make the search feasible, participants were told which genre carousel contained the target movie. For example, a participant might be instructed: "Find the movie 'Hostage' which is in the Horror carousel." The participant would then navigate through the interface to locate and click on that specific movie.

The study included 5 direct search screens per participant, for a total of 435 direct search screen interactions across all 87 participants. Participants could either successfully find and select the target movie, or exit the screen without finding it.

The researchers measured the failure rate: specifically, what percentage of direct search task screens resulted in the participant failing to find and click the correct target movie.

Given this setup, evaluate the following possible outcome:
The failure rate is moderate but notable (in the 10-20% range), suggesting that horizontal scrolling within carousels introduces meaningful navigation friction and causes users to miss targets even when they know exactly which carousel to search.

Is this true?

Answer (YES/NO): NO